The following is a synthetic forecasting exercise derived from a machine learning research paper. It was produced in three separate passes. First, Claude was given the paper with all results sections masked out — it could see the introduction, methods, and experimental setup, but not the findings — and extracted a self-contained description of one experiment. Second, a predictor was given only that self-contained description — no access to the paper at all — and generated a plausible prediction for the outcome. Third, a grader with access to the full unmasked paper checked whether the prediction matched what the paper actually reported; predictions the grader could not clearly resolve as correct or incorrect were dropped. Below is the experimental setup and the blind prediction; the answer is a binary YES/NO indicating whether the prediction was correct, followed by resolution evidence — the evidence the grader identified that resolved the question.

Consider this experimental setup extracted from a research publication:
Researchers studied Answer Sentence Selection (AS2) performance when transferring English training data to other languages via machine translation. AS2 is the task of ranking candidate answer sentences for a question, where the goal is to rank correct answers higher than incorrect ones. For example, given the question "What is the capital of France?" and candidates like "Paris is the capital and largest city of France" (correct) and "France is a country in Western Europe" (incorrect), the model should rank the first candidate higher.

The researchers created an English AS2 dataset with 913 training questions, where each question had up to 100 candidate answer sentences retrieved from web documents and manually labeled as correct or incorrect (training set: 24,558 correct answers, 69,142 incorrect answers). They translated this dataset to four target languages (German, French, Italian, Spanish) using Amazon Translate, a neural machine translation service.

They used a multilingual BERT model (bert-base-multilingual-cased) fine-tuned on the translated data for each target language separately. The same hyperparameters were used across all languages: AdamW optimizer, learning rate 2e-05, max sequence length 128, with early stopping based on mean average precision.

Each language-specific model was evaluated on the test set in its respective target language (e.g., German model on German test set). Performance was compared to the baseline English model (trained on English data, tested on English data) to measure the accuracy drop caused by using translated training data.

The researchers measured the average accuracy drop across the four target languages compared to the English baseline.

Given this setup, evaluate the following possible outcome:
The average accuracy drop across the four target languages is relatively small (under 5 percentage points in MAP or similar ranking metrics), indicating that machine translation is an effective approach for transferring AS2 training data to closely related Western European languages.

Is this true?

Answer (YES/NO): NO